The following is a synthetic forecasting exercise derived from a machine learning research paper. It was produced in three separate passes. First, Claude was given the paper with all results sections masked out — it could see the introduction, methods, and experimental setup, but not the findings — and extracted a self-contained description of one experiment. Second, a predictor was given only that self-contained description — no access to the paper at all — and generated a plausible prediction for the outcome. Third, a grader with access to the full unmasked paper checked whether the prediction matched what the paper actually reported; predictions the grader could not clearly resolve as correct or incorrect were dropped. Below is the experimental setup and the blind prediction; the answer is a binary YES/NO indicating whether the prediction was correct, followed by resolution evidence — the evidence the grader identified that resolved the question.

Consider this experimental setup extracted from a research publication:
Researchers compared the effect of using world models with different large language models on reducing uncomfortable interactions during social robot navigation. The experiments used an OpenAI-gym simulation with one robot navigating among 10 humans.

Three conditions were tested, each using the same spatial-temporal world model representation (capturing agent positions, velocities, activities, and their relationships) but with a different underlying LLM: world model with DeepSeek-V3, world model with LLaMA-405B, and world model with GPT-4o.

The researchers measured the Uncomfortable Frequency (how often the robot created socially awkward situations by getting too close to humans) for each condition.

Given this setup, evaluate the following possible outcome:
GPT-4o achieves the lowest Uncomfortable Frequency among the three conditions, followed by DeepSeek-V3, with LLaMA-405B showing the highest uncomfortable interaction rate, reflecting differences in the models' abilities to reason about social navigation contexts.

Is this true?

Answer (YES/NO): NO